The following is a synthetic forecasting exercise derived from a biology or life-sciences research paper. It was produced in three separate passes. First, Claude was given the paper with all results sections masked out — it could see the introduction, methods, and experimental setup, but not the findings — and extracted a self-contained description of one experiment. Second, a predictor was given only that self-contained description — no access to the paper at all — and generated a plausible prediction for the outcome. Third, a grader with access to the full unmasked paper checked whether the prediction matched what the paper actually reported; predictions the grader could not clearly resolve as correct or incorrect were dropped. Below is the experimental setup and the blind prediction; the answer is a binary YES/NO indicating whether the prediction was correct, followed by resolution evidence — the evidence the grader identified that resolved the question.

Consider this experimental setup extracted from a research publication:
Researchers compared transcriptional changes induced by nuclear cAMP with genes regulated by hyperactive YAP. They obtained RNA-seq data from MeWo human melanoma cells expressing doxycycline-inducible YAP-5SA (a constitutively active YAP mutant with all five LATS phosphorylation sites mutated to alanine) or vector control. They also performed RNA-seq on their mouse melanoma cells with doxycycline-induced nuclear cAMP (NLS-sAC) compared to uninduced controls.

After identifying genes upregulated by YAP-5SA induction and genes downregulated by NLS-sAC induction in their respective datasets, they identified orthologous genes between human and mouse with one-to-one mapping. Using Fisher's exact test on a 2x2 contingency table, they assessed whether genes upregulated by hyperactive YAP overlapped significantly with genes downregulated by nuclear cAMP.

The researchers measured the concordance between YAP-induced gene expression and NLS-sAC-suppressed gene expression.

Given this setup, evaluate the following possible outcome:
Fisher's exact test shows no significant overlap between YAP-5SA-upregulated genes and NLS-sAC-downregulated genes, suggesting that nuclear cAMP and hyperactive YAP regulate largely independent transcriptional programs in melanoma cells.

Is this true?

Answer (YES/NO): NO